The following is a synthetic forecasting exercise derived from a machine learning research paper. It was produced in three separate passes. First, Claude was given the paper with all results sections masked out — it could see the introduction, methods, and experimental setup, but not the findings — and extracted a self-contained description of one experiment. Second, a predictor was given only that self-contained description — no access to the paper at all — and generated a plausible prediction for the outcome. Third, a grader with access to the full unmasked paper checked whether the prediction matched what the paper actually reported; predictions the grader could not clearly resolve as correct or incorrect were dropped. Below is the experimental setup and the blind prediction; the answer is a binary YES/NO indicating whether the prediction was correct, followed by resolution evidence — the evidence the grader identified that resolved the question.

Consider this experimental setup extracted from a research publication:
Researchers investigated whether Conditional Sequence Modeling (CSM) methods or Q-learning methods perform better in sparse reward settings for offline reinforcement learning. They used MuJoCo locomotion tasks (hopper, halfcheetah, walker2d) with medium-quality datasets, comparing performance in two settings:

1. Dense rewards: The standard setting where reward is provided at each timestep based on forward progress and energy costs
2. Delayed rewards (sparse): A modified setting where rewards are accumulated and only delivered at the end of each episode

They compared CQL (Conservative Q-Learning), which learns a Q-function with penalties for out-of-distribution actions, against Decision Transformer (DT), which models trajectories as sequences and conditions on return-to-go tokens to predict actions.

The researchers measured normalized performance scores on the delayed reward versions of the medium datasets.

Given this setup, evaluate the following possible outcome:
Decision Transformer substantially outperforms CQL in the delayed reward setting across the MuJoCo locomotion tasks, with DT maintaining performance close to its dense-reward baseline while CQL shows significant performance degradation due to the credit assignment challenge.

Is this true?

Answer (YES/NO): YES